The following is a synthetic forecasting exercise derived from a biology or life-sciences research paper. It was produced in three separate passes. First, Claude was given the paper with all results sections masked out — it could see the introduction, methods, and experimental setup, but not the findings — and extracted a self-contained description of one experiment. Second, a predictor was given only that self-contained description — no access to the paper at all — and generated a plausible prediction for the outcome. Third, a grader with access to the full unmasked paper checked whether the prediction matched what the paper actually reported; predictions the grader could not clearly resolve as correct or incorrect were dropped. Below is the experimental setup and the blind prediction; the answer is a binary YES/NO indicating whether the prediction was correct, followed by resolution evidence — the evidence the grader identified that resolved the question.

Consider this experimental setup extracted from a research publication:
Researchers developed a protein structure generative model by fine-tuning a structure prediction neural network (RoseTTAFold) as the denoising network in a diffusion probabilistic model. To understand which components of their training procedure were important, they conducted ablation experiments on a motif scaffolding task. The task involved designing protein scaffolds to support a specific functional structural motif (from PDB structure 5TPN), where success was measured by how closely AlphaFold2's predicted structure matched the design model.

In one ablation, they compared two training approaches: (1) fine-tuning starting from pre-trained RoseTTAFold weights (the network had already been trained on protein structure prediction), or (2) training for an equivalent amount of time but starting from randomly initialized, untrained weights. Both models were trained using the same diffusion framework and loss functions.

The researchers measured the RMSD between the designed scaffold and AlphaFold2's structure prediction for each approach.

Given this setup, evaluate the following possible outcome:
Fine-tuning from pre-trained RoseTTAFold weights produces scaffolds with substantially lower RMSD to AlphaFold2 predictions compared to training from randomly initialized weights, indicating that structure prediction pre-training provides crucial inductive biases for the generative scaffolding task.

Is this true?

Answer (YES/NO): YES